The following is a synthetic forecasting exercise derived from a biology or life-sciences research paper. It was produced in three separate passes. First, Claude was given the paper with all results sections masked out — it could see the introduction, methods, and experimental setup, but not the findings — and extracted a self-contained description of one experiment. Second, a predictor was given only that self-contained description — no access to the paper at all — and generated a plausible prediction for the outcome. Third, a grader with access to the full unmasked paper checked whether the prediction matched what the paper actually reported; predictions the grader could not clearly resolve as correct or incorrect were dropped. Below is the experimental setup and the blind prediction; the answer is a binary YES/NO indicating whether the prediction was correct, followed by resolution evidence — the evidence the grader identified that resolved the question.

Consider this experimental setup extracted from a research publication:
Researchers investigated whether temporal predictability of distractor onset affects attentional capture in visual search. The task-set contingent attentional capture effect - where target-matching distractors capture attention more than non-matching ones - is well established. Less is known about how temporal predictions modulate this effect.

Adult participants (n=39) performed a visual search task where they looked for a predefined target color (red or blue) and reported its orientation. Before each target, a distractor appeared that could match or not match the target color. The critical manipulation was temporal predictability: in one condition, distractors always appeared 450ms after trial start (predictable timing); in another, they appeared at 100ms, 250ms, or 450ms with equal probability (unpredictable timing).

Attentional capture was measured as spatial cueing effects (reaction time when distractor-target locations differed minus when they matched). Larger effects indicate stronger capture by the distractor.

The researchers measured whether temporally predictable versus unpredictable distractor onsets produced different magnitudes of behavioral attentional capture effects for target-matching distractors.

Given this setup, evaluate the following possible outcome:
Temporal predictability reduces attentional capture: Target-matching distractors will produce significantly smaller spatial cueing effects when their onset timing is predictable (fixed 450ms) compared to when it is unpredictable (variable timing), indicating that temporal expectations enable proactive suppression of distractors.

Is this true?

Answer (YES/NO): NO